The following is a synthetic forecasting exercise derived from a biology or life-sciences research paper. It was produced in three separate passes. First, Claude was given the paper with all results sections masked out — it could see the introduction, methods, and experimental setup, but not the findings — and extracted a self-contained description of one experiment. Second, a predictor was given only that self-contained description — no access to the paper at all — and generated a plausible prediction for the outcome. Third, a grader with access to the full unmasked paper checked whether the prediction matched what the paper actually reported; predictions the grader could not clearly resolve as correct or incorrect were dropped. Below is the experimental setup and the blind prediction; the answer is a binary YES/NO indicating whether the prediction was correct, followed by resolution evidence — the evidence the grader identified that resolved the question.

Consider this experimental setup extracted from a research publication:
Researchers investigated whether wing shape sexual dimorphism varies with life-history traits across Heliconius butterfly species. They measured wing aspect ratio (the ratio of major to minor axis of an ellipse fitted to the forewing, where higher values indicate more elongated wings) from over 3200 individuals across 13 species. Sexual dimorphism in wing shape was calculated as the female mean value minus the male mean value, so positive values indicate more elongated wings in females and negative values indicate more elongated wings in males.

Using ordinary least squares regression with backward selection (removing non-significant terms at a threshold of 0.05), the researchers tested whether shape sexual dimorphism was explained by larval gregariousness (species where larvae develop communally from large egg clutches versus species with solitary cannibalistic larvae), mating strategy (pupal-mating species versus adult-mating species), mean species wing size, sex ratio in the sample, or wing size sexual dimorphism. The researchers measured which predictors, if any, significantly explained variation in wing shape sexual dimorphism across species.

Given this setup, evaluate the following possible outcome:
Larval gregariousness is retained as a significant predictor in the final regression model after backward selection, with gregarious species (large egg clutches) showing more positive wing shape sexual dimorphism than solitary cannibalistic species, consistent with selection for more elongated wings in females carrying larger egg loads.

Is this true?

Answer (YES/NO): NO